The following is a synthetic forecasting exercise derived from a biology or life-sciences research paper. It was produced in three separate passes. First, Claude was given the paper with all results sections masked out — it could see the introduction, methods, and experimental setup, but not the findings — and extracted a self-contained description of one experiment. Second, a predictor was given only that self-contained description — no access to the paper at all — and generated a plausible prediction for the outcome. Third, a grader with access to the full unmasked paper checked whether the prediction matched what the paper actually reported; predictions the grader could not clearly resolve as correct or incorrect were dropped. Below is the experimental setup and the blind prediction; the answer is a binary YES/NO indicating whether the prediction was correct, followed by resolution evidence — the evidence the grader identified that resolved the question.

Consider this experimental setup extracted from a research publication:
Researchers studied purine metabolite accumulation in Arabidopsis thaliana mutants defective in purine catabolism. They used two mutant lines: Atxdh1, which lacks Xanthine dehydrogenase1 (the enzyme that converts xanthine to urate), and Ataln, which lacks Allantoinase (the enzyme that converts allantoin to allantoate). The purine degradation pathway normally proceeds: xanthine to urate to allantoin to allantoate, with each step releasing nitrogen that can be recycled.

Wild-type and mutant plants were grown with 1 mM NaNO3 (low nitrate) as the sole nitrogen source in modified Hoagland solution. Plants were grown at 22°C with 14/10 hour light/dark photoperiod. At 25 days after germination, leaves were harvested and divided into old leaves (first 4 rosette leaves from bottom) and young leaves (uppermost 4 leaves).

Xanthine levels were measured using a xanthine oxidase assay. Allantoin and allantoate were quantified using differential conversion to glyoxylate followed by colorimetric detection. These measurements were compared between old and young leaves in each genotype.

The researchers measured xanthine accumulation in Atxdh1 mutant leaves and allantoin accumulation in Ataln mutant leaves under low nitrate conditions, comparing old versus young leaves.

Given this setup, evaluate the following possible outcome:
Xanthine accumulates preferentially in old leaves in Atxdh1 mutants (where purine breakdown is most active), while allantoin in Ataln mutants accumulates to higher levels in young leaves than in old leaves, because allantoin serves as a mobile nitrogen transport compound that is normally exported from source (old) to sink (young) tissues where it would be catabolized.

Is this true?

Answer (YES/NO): YES